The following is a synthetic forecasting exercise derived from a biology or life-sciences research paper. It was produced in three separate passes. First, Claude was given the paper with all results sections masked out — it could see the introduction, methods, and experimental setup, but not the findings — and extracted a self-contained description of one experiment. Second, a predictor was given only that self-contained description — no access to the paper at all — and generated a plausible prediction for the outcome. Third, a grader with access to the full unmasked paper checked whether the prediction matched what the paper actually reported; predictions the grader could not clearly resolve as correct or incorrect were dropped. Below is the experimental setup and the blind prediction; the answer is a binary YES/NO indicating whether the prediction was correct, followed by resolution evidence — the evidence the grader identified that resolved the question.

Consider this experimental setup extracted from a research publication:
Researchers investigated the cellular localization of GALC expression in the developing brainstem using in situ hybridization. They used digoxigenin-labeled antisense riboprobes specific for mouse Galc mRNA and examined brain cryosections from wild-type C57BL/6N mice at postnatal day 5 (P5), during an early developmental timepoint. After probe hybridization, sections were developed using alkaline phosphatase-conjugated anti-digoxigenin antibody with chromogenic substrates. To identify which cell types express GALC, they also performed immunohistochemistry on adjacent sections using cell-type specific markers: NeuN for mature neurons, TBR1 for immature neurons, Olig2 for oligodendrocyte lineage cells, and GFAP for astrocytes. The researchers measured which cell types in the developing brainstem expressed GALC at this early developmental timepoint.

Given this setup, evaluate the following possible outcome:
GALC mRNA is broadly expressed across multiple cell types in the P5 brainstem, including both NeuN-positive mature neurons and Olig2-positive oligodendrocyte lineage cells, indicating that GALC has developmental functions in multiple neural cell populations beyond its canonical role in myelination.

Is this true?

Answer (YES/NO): YES